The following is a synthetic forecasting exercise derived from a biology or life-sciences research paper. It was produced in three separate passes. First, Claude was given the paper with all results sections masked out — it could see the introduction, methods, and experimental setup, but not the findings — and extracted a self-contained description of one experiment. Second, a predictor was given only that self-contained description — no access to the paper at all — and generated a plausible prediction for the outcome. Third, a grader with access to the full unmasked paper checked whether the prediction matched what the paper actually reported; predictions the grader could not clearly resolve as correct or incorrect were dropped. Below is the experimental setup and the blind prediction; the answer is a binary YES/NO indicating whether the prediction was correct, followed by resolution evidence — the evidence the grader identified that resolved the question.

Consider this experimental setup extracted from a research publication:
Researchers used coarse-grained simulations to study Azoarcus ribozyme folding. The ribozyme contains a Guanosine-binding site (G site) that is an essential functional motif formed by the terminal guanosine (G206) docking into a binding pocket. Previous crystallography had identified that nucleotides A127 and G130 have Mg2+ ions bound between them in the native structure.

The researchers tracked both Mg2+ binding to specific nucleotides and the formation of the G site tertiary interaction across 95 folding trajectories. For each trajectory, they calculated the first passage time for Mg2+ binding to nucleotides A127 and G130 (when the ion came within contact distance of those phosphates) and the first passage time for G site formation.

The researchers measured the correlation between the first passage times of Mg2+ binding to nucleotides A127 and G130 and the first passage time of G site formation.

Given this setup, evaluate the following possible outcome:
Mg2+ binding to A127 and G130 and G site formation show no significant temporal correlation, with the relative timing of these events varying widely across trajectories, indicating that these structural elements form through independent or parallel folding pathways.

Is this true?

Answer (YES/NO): NO